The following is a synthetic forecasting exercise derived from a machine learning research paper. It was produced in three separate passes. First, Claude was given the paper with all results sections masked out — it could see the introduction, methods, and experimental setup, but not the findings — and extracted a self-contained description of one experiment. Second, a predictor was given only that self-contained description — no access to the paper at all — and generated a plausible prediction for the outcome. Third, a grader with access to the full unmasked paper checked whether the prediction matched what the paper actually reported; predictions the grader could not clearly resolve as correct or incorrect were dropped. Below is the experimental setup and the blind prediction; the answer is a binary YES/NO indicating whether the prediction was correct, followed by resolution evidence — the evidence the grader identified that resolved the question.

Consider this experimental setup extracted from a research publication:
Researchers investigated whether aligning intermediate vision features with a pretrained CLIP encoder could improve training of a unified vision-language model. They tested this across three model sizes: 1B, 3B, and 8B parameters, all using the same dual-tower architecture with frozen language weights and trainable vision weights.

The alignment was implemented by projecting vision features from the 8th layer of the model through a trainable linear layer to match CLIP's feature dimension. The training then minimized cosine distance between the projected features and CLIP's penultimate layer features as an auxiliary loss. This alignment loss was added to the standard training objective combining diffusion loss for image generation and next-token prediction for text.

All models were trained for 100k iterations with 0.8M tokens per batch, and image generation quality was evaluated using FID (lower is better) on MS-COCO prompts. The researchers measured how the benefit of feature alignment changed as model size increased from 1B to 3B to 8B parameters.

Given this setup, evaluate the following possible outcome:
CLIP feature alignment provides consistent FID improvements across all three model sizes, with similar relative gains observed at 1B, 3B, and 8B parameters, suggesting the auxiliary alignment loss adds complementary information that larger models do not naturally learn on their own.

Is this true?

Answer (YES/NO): NO